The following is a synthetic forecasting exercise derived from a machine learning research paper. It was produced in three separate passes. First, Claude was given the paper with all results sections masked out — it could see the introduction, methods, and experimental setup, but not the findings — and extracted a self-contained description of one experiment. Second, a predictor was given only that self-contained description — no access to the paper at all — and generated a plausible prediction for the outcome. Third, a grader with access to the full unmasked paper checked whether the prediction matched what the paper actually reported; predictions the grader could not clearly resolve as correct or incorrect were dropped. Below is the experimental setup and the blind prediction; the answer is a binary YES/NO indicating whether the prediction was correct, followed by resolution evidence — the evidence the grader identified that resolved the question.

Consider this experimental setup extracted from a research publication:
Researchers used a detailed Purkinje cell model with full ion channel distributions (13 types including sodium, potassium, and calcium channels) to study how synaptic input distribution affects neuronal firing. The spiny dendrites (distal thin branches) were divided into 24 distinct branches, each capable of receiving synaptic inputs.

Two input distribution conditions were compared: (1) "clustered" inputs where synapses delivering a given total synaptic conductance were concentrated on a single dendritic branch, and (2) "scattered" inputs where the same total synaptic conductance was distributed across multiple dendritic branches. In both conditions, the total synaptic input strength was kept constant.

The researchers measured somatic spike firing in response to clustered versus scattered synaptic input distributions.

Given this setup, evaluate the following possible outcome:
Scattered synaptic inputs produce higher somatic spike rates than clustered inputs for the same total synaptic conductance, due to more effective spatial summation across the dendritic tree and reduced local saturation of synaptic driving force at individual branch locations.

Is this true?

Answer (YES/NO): YES